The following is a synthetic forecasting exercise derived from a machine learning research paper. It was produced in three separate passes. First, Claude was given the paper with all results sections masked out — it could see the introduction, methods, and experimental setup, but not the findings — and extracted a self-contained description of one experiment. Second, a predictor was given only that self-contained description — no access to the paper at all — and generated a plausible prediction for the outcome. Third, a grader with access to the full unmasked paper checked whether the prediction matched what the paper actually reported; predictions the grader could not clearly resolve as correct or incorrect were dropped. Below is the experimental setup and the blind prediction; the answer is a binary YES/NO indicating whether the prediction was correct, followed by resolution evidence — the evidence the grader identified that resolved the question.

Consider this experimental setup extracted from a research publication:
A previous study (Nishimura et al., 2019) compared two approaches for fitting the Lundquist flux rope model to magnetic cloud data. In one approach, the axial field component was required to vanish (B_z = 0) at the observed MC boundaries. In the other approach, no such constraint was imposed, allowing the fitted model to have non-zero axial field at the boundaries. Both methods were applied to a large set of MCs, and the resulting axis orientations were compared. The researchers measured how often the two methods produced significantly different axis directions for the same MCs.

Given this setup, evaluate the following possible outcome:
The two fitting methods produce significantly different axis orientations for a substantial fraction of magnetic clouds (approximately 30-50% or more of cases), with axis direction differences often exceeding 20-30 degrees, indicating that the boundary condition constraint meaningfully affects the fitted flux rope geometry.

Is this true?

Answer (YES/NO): YES